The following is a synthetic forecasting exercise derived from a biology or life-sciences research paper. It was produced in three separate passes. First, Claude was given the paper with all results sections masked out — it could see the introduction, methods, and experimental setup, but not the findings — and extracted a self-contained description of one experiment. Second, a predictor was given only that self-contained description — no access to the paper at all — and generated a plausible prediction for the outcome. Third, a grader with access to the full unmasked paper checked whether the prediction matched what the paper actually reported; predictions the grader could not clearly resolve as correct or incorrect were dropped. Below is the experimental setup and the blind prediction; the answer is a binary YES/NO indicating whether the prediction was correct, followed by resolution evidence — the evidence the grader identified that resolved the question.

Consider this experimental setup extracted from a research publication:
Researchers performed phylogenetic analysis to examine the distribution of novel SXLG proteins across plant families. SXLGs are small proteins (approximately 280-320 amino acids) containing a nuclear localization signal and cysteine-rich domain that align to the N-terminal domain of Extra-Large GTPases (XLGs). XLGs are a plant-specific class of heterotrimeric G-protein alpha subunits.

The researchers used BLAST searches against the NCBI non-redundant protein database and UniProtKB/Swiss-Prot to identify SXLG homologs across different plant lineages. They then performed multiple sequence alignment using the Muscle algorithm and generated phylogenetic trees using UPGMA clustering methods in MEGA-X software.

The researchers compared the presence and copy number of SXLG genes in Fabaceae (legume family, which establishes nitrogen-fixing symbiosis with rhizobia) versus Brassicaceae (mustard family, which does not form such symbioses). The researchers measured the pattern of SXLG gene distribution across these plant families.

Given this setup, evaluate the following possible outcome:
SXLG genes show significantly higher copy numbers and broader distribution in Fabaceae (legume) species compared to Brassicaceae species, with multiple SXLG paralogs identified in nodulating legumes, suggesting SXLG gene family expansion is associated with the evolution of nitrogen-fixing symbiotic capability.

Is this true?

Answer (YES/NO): YES